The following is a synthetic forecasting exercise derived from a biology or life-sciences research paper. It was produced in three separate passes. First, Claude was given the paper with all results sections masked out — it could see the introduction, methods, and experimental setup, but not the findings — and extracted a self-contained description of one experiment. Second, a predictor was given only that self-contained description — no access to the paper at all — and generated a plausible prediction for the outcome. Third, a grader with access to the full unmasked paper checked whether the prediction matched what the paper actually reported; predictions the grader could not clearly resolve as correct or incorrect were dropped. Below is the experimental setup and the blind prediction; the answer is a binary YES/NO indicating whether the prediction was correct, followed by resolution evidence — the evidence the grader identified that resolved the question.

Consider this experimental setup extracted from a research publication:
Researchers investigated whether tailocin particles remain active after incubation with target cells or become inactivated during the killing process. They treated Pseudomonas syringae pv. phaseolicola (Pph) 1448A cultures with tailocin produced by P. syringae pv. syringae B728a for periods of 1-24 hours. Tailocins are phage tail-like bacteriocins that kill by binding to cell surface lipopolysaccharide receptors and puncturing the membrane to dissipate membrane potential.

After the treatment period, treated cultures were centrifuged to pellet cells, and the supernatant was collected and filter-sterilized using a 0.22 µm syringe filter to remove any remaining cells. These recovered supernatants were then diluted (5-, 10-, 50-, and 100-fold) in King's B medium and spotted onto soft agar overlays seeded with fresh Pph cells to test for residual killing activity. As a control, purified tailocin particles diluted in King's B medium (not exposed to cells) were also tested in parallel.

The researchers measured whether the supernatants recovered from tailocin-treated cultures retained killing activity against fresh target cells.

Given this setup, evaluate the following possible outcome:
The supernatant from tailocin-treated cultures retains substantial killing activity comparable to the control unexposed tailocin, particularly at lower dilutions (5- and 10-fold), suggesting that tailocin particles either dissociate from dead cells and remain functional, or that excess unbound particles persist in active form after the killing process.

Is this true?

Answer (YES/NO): YES